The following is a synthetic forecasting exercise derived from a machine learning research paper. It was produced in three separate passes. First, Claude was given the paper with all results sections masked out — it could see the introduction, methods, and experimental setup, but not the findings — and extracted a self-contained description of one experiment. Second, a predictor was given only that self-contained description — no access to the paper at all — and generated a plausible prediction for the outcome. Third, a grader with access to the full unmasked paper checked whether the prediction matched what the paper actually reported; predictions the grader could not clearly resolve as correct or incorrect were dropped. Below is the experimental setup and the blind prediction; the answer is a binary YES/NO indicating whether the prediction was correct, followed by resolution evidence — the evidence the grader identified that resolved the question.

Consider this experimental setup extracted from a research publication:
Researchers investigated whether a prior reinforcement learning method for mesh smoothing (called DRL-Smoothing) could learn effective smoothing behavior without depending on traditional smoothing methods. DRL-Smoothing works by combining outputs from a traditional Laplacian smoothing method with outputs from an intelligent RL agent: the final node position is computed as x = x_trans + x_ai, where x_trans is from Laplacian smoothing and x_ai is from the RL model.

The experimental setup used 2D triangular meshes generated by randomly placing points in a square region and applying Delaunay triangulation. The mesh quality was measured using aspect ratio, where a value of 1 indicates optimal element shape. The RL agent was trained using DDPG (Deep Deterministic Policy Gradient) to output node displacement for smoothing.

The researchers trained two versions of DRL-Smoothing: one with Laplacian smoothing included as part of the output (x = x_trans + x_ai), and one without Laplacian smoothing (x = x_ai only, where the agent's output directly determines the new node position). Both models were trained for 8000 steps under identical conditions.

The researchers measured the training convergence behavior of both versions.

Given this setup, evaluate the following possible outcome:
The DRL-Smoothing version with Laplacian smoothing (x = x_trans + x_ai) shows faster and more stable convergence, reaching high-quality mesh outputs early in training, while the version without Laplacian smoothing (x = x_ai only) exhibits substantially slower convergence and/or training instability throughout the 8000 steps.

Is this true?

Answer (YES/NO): NO